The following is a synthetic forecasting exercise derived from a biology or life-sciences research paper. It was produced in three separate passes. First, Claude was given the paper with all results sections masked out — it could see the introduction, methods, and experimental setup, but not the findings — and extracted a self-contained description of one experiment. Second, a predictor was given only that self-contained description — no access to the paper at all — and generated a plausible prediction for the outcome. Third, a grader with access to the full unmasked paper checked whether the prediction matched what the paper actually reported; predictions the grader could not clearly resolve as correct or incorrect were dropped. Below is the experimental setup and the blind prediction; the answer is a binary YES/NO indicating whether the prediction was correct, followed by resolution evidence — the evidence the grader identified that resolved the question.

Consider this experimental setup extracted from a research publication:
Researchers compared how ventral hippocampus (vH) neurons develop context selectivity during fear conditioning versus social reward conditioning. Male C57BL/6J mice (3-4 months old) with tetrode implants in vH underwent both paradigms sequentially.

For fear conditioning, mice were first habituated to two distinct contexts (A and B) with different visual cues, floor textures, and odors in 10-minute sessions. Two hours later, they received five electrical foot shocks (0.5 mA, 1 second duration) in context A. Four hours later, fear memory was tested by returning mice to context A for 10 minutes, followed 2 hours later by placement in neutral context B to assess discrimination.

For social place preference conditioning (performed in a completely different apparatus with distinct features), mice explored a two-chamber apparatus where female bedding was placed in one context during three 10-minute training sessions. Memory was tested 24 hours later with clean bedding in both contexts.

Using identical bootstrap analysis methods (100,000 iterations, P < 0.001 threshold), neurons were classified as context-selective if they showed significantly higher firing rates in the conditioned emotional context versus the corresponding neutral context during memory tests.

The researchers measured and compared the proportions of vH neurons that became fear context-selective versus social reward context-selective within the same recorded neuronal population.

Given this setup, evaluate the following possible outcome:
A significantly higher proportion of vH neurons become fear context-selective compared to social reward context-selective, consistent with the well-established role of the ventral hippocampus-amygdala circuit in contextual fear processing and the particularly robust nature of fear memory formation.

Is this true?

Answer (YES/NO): YES